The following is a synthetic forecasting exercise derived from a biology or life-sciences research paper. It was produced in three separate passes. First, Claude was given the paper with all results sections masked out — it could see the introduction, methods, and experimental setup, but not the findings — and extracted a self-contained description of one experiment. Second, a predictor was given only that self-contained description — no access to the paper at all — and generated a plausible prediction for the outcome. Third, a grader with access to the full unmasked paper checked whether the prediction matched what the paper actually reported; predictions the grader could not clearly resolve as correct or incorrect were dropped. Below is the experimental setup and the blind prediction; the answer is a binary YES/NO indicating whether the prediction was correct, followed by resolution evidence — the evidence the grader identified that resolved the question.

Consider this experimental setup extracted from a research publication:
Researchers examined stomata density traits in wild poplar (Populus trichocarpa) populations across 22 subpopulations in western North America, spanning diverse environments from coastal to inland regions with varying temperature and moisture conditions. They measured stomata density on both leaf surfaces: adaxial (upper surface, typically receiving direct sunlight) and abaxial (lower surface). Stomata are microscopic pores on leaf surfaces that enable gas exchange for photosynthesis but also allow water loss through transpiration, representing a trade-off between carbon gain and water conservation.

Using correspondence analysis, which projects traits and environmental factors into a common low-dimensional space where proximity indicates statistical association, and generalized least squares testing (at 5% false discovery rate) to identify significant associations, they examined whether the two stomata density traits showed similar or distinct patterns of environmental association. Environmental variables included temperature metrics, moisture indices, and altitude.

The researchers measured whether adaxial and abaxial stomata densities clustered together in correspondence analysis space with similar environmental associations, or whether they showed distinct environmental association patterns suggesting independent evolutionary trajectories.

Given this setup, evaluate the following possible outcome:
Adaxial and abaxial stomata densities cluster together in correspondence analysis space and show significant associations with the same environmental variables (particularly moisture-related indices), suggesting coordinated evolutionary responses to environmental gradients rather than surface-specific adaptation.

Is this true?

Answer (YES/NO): NO